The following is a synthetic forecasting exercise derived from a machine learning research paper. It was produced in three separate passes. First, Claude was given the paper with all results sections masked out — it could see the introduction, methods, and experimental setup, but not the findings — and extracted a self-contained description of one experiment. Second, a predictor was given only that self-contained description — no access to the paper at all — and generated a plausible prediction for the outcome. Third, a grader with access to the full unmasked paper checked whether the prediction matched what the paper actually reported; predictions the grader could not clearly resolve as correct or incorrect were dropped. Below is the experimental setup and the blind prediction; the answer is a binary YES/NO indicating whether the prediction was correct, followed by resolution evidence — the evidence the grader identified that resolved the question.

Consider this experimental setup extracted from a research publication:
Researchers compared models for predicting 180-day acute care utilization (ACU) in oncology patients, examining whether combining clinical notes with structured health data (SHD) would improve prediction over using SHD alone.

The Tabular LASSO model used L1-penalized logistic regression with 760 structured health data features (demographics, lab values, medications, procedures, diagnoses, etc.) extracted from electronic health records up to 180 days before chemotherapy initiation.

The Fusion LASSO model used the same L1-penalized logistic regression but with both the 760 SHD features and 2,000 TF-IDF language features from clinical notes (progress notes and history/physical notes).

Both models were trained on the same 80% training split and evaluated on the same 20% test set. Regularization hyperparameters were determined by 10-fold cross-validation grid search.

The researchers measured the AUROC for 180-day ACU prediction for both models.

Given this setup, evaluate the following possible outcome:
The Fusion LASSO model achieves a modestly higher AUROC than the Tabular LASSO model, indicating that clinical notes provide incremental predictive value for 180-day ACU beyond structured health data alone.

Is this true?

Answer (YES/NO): YES